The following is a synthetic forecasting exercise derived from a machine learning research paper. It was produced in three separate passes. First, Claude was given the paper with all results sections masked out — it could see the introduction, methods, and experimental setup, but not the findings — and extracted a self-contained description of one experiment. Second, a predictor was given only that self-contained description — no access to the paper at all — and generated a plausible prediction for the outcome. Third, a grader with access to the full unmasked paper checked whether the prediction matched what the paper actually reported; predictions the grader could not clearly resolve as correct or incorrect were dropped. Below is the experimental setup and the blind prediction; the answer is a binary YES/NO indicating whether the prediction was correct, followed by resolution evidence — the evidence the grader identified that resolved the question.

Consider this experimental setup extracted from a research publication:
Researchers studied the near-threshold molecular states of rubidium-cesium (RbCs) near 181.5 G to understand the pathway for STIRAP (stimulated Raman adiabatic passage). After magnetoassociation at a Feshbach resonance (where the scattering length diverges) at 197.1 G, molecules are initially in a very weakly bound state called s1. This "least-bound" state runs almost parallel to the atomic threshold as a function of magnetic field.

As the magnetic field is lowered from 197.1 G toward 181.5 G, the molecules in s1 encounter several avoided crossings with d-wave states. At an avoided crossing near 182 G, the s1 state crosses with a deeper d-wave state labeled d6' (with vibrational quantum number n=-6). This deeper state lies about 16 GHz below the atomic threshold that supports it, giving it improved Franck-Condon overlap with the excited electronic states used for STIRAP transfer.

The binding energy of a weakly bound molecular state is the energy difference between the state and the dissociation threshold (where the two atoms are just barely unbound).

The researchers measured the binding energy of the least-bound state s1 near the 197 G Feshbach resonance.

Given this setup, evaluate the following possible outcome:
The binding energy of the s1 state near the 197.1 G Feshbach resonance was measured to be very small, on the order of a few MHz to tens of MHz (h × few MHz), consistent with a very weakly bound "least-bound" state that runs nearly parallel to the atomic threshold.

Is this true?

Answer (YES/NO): NO